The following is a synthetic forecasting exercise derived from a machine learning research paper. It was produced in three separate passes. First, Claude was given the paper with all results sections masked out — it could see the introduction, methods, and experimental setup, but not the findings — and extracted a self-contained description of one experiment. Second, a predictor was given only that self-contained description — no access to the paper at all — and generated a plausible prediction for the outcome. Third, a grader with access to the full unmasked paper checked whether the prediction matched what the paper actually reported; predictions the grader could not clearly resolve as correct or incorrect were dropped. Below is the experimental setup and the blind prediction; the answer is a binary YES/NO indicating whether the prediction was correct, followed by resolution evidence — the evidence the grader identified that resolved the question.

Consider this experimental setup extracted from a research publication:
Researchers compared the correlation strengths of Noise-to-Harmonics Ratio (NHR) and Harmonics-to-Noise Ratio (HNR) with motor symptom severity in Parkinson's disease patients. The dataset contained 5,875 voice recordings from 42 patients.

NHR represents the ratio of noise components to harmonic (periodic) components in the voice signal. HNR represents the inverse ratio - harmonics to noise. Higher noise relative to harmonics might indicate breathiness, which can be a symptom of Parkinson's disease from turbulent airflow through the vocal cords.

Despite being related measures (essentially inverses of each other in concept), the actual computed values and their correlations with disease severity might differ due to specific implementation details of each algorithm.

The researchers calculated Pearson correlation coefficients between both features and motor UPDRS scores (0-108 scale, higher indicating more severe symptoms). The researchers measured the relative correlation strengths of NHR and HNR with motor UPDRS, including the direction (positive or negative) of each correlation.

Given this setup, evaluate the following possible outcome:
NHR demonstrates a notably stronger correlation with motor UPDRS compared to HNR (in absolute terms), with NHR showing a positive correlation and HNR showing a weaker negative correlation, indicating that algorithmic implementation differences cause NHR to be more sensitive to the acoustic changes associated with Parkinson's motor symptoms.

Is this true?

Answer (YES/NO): NO